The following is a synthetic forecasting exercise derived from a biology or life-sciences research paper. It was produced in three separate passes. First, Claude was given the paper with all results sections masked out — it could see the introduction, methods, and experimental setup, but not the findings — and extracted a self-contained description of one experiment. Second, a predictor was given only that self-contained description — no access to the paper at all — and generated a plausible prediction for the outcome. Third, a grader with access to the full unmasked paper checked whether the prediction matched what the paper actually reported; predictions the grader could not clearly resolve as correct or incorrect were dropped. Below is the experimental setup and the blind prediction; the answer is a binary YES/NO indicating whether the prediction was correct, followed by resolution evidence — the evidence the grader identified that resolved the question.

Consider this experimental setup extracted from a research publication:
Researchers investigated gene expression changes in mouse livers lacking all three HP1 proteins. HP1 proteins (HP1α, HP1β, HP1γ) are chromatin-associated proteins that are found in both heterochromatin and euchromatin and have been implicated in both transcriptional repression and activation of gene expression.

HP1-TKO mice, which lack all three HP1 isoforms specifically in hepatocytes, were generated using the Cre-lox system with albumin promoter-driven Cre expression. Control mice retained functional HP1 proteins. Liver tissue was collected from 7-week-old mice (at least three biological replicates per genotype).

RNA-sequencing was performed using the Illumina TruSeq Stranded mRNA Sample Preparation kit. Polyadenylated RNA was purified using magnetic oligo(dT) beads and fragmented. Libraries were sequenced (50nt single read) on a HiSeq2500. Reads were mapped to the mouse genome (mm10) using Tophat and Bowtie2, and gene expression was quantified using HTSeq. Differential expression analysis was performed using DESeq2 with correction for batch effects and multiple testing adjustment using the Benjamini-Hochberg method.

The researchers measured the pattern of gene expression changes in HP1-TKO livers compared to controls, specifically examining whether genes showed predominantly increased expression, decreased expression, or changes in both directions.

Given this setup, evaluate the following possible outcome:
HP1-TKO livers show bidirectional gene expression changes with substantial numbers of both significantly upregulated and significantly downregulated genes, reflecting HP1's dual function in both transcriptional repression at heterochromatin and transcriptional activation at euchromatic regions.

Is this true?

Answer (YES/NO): YES